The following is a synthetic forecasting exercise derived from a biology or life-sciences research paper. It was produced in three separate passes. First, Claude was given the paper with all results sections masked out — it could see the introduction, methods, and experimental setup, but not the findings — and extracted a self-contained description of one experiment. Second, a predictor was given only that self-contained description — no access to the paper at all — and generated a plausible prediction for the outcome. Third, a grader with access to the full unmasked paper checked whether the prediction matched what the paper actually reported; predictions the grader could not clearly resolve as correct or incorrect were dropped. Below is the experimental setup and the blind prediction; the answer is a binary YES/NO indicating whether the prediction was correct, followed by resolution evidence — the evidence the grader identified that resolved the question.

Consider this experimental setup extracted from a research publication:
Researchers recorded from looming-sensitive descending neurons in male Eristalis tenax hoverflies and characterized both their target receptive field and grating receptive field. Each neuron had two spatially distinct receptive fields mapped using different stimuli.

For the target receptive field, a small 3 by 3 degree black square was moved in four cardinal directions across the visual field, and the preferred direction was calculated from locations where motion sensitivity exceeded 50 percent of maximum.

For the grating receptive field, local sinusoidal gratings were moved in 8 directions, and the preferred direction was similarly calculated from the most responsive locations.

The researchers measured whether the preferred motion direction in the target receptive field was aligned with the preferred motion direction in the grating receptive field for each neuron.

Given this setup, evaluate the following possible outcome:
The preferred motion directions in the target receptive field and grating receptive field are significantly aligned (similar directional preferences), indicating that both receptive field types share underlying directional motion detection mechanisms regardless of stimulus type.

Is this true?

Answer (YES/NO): NO